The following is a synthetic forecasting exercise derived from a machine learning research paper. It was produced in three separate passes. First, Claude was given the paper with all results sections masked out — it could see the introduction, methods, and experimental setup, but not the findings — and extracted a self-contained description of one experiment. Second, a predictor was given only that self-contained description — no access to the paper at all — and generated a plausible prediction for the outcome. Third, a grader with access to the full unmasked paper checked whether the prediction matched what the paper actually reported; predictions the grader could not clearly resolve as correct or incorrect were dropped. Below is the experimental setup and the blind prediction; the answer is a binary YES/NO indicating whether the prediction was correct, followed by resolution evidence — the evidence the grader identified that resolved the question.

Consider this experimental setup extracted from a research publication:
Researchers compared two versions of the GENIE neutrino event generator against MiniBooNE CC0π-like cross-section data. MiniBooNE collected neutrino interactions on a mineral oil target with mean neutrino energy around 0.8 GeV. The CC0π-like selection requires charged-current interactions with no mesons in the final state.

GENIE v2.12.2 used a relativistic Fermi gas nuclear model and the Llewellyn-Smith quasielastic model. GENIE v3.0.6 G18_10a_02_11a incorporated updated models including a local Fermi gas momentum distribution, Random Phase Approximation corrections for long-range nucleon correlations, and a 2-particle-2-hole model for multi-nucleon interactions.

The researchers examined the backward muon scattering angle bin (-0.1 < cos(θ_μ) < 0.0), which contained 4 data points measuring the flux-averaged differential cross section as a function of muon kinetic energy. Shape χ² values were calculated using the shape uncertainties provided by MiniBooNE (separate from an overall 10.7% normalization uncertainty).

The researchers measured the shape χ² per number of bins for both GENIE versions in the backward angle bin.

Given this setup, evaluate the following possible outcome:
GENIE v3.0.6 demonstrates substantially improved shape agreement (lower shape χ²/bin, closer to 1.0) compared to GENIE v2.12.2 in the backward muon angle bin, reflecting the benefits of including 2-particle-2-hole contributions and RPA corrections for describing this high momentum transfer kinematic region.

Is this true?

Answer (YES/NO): NO